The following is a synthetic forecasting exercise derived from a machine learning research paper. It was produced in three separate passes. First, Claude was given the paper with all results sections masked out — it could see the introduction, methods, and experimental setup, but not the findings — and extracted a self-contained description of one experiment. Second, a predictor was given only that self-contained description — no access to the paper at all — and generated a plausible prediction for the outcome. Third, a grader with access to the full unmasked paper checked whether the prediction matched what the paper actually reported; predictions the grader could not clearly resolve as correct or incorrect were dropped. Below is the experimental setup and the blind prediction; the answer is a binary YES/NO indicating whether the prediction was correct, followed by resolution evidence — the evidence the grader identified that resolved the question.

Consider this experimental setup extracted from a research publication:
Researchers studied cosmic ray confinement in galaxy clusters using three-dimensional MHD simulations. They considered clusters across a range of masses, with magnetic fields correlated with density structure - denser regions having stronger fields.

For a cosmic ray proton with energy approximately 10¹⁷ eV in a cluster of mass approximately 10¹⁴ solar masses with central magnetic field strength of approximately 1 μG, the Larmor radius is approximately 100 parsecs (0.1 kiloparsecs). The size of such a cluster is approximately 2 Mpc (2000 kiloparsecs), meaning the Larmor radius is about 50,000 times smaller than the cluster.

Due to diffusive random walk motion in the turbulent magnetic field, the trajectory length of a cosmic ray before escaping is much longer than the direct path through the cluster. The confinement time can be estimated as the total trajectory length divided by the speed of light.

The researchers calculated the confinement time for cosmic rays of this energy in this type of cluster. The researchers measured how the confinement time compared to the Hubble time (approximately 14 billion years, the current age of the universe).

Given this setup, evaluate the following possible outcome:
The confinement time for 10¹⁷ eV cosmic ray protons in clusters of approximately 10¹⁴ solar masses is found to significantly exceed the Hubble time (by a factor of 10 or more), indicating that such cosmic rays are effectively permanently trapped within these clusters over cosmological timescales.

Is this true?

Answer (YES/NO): NO